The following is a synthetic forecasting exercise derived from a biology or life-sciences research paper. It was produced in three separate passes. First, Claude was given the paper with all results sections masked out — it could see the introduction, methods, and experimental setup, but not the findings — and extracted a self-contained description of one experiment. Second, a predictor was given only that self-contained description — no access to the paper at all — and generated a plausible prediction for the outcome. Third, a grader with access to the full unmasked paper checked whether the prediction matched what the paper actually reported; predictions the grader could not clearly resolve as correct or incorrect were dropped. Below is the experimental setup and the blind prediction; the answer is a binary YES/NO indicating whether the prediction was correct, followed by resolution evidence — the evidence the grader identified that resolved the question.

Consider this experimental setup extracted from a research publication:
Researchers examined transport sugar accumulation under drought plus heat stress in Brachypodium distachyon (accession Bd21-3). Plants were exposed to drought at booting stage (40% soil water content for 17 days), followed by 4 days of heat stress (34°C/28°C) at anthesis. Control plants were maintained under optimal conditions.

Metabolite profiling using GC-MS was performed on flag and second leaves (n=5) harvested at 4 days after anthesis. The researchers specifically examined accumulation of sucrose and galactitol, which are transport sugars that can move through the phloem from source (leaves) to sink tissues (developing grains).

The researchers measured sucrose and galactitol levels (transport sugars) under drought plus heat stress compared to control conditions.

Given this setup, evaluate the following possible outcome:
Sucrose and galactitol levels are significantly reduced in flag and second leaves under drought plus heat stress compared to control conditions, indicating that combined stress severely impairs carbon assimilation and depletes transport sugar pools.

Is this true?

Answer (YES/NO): NO